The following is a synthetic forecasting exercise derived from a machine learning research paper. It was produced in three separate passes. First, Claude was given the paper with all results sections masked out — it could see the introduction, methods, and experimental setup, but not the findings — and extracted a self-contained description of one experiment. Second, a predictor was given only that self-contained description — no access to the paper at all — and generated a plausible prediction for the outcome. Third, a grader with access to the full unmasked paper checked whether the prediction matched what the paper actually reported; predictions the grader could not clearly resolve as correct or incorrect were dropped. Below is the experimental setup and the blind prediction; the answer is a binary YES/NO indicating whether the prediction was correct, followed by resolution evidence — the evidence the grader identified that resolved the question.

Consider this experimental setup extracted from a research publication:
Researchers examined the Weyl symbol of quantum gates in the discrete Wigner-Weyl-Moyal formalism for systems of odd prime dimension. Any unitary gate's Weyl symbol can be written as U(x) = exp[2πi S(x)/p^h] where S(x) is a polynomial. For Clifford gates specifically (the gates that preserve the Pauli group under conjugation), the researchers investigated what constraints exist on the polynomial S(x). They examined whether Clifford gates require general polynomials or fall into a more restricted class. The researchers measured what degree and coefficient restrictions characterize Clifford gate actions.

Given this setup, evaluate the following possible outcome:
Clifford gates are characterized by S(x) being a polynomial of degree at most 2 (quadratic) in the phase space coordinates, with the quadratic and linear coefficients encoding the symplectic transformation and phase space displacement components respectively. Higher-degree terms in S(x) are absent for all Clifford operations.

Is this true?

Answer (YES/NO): YES